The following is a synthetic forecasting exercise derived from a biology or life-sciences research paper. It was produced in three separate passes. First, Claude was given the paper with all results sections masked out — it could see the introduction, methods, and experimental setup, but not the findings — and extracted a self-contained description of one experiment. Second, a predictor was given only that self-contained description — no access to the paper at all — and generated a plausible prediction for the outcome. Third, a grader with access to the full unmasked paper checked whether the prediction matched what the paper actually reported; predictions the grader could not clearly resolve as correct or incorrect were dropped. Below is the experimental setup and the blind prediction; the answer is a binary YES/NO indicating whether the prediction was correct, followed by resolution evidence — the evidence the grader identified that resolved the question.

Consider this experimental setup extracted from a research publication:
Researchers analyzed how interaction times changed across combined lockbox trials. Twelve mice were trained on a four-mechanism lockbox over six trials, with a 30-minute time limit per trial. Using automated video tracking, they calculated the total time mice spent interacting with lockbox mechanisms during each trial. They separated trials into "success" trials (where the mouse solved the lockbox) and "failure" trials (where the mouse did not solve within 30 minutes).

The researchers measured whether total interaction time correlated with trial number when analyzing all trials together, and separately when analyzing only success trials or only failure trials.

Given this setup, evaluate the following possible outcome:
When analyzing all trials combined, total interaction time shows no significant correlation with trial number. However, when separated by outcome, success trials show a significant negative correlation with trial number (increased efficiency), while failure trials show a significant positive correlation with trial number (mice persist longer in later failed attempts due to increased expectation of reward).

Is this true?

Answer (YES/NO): NO